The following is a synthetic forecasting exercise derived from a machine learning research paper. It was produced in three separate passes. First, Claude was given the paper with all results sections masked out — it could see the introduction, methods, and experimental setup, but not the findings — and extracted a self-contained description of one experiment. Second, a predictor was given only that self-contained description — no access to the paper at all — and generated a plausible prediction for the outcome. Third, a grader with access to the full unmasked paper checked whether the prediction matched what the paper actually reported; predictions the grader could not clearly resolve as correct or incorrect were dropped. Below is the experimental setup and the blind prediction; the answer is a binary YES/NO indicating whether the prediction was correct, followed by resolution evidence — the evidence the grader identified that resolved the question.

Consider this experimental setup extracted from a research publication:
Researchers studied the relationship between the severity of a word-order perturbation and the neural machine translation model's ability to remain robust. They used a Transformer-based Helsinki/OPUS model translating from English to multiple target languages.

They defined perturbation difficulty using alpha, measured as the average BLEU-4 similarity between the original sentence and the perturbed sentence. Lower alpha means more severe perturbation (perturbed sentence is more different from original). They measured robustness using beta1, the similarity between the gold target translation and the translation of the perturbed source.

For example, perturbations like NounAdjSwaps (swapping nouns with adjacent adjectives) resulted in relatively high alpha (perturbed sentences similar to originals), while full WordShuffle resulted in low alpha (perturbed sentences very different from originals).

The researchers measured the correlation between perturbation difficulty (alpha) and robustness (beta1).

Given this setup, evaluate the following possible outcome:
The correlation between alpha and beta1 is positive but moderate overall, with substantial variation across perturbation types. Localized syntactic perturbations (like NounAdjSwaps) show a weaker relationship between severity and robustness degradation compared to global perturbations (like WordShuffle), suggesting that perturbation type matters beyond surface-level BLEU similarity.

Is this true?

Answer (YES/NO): NO